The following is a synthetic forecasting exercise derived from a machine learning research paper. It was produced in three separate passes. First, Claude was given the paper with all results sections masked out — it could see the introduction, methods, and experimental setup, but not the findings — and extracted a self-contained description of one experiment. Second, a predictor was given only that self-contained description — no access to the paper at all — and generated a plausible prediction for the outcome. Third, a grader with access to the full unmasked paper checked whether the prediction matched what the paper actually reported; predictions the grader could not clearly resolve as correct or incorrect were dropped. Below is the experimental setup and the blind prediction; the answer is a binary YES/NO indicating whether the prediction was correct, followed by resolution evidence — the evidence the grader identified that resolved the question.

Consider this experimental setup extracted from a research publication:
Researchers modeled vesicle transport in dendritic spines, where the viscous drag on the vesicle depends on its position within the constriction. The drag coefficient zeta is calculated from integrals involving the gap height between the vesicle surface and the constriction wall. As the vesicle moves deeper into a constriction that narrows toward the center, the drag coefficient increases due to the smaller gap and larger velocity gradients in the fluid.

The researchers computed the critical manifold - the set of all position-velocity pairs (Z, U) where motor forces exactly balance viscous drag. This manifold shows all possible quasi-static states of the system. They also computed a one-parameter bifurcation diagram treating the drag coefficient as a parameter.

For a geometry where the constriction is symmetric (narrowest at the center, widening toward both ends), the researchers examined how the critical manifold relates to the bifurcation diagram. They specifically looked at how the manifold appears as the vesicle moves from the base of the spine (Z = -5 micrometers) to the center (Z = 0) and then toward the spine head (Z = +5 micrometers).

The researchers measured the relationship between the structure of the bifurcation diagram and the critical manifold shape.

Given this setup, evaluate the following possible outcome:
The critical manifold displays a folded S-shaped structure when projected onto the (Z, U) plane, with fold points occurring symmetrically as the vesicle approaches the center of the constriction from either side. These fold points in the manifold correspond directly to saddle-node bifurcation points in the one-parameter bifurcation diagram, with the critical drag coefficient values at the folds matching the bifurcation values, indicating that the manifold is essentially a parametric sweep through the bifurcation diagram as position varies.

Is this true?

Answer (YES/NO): YES